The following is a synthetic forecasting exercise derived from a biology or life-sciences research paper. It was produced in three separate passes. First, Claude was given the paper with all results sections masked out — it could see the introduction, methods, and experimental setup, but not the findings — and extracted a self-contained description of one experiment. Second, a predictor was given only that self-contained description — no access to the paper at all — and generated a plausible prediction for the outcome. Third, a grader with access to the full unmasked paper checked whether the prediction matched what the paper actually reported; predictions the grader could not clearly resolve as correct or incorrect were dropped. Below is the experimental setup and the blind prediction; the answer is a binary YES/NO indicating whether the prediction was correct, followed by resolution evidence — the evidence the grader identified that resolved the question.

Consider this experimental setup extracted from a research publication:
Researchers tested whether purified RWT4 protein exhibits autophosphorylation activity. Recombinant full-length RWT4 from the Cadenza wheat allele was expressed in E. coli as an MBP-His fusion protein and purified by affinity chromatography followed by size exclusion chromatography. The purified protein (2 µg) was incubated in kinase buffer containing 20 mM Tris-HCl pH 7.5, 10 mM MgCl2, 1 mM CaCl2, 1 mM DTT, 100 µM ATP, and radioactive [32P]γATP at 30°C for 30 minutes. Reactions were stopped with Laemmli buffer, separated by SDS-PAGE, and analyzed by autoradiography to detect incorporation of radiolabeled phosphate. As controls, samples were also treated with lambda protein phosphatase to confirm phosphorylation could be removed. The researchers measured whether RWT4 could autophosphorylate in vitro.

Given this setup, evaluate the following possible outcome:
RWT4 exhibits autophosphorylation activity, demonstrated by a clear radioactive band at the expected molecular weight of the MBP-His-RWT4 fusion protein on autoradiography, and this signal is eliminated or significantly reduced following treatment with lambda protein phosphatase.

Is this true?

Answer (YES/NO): YES